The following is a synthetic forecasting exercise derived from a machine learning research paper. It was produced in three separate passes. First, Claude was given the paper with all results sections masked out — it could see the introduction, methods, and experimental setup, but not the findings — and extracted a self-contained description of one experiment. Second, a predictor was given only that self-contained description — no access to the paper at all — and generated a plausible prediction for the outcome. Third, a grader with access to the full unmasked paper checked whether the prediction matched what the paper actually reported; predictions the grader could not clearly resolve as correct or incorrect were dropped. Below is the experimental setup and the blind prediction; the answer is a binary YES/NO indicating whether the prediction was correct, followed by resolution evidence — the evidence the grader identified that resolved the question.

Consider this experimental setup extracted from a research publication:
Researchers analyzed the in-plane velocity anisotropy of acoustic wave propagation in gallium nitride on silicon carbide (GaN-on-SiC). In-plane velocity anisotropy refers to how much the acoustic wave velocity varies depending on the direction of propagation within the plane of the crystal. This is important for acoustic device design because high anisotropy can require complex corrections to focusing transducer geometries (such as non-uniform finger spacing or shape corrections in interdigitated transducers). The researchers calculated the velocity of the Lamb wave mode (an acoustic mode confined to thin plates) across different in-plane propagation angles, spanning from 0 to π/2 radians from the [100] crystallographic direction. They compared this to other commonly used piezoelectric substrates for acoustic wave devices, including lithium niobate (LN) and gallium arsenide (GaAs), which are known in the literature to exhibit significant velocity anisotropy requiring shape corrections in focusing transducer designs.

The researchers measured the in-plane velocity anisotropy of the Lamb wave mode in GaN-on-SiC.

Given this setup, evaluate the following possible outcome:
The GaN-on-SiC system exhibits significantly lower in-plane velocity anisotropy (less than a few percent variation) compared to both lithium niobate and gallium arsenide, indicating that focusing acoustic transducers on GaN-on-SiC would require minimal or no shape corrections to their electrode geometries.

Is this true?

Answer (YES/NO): YES